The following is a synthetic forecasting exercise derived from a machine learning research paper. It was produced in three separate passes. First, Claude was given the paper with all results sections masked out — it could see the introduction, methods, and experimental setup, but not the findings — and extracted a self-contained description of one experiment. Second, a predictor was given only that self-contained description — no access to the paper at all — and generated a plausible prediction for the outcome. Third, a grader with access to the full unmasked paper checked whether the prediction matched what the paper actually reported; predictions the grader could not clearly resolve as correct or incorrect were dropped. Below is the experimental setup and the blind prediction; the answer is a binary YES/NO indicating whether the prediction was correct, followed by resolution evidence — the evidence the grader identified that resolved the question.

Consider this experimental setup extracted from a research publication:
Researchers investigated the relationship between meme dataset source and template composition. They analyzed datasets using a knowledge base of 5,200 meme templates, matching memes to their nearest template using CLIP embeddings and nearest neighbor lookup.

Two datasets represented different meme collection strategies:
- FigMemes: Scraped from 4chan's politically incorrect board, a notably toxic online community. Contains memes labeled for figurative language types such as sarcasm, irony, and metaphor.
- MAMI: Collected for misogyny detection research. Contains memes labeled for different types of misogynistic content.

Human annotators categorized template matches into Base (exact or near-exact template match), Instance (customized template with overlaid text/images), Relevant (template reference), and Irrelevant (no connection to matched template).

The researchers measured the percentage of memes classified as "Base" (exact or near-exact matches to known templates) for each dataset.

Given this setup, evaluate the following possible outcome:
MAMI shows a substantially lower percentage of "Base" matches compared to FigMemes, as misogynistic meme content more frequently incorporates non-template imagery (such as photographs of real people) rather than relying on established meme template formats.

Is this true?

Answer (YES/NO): YES